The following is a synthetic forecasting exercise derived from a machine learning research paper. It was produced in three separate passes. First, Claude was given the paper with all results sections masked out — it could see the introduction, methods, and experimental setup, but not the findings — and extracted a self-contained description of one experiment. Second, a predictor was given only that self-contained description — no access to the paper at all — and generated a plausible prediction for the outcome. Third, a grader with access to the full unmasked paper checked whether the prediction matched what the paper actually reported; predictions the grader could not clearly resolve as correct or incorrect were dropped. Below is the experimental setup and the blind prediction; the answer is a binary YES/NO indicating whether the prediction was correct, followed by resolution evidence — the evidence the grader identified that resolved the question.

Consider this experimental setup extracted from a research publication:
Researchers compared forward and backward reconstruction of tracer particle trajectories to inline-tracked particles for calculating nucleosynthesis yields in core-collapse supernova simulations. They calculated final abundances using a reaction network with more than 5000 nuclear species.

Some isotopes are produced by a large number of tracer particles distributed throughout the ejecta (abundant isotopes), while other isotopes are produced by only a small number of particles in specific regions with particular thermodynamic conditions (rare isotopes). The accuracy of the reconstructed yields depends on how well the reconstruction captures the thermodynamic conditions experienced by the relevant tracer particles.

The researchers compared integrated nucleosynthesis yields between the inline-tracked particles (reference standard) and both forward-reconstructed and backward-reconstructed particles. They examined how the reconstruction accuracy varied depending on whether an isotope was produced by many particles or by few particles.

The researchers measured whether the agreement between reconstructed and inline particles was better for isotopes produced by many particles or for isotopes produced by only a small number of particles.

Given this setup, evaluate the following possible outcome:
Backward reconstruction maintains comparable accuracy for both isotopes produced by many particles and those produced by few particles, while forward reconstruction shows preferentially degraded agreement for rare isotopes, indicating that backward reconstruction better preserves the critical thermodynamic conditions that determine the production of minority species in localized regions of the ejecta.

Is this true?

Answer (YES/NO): NO